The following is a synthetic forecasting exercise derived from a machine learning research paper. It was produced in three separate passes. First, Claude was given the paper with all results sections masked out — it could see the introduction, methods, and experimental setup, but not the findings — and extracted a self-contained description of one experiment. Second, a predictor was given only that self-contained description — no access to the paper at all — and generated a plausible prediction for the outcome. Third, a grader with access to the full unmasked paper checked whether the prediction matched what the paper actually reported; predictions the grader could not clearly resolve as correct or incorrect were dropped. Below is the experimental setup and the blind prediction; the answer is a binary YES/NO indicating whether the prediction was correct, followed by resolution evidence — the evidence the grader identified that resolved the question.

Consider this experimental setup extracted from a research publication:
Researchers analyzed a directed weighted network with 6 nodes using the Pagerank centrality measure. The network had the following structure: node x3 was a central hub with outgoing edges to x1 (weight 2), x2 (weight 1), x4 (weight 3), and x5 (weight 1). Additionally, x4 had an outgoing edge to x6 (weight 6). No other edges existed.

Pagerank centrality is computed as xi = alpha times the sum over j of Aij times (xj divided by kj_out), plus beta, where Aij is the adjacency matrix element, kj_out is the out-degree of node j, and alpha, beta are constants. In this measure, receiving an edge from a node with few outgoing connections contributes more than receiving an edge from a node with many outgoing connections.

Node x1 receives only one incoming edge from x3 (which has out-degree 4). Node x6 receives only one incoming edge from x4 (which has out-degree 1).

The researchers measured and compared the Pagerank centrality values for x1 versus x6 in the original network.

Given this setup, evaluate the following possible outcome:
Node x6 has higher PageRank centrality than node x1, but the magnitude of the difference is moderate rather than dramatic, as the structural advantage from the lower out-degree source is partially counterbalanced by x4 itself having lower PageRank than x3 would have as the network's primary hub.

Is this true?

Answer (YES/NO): NO